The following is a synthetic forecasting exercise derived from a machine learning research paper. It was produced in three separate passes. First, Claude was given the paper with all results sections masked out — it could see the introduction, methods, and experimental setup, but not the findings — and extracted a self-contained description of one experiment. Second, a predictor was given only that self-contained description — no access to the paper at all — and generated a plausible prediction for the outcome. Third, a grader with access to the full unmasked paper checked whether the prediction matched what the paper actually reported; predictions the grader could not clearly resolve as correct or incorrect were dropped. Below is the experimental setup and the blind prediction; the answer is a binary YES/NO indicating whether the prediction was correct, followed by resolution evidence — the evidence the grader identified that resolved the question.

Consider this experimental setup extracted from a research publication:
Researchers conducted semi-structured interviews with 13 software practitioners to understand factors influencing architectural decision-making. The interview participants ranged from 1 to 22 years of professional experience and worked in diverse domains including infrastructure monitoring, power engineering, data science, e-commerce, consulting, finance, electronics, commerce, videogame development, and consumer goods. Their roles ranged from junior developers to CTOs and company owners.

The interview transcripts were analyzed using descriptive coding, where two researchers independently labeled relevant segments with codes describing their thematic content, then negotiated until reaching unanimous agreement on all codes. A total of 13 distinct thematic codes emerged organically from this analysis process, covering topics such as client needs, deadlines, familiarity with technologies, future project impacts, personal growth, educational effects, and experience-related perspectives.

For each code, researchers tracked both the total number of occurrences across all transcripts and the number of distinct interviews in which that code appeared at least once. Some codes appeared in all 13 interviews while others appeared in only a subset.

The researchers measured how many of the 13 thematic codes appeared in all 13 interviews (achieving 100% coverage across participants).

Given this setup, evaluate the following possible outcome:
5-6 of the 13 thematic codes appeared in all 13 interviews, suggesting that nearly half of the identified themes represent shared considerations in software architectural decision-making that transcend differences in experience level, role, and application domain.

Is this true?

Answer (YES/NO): NO